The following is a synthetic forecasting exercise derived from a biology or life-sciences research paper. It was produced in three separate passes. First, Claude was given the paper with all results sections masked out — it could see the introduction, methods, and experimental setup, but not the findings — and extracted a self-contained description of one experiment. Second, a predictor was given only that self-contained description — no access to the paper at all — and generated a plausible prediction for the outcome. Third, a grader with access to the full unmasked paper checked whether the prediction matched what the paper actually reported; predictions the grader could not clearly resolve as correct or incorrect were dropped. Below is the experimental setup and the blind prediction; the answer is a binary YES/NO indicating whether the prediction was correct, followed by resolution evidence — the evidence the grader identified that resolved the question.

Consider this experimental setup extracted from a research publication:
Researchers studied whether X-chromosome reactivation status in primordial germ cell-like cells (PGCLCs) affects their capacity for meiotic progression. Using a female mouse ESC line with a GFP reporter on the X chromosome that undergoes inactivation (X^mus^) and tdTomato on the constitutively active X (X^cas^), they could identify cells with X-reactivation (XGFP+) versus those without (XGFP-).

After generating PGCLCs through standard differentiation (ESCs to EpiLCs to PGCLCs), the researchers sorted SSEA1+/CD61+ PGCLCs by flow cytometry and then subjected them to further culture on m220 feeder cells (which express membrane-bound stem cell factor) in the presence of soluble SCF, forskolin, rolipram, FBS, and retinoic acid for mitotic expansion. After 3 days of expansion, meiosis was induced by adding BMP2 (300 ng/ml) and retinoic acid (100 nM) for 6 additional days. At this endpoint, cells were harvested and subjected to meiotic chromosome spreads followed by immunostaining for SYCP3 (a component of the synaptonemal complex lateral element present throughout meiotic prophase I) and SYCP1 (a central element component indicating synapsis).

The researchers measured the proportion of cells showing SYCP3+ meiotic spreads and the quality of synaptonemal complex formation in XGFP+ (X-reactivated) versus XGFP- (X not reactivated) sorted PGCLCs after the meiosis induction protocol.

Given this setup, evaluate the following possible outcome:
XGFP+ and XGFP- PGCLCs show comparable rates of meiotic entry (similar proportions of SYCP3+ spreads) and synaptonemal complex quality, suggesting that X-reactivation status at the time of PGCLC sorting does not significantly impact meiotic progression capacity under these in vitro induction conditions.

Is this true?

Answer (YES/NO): NO